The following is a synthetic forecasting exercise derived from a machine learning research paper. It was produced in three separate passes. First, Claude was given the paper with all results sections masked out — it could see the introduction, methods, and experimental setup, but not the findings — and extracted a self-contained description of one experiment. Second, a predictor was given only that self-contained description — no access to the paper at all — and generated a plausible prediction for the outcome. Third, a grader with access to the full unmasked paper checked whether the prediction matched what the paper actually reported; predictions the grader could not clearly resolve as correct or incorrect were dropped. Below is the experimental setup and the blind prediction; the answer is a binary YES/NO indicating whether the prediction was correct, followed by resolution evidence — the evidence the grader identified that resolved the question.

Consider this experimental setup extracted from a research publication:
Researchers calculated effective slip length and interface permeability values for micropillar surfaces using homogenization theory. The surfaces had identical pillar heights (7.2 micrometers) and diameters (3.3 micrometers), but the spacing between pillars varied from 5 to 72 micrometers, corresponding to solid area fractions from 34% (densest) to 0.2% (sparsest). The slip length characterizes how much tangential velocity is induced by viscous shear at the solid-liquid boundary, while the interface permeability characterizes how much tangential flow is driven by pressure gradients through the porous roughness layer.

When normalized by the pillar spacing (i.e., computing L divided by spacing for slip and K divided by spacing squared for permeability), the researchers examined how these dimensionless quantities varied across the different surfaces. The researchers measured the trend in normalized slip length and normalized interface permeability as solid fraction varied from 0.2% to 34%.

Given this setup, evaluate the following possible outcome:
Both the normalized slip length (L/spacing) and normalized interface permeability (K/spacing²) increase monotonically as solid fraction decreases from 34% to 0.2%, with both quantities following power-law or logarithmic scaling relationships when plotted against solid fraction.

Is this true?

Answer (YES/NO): NO